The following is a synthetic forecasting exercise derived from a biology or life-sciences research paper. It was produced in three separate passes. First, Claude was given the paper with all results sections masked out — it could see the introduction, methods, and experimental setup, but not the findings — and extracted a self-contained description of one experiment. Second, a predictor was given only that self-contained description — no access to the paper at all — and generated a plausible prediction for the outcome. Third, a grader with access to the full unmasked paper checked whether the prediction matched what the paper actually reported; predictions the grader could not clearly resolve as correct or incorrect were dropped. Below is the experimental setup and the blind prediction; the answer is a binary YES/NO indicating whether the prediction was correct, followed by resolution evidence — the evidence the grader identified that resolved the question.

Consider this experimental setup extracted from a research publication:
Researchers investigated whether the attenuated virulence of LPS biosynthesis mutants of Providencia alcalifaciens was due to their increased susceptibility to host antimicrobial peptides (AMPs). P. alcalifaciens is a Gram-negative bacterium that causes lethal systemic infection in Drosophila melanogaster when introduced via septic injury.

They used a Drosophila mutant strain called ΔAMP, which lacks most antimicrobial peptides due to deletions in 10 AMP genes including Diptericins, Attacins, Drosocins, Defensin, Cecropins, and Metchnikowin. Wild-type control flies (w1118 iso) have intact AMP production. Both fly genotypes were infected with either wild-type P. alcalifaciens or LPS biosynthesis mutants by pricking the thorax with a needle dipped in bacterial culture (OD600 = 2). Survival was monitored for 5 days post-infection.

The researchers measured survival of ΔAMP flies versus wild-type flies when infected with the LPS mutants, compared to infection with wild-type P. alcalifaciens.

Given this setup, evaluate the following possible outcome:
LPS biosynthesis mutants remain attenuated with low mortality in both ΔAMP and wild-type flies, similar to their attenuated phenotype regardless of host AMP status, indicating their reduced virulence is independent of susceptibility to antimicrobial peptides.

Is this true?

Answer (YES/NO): NO